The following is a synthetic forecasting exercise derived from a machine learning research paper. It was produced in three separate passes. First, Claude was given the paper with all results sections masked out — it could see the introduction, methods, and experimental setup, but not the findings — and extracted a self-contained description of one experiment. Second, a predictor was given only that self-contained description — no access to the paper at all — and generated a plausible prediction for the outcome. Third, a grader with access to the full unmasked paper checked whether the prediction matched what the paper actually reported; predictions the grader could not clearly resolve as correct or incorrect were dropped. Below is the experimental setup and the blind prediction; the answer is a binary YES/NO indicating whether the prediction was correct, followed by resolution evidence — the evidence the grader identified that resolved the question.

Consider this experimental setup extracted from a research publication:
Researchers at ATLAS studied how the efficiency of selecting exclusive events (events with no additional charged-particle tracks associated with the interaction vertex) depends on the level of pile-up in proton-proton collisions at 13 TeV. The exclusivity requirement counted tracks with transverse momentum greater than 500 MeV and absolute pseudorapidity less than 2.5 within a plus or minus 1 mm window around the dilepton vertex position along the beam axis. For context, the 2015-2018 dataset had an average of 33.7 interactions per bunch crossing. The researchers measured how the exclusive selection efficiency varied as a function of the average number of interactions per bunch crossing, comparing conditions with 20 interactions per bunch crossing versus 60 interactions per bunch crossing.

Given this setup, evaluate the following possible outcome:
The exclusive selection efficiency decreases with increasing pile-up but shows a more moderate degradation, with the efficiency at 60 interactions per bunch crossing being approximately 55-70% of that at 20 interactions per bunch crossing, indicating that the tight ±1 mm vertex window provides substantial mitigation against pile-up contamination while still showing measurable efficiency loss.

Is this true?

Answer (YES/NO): NO